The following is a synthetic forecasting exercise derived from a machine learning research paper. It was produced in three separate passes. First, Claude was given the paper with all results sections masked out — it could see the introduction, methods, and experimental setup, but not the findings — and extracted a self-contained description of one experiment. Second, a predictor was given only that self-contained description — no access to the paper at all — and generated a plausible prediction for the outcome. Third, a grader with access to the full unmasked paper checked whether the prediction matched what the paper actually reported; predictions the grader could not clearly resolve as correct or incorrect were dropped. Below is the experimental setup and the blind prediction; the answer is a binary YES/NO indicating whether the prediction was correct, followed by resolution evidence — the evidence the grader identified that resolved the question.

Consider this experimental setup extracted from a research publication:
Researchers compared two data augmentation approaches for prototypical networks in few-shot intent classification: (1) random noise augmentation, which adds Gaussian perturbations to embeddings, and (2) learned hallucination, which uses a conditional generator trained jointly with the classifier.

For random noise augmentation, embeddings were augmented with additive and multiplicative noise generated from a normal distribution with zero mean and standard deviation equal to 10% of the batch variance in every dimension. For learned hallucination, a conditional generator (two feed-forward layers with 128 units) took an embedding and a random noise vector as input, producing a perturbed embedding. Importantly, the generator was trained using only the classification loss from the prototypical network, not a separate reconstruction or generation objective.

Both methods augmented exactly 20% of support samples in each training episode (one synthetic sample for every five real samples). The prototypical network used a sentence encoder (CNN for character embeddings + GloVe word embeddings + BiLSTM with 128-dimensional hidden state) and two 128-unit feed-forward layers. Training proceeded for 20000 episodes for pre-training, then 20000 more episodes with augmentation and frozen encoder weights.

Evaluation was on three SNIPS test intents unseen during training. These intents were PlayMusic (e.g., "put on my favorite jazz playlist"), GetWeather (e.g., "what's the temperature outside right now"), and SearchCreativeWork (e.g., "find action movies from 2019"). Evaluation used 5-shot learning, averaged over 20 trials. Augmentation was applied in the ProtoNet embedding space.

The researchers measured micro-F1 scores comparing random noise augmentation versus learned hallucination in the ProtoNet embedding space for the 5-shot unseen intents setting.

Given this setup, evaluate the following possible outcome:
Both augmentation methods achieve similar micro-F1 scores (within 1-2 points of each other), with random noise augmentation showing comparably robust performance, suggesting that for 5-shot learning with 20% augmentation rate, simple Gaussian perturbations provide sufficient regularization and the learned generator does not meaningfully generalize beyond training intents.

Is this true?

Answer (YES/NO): NO